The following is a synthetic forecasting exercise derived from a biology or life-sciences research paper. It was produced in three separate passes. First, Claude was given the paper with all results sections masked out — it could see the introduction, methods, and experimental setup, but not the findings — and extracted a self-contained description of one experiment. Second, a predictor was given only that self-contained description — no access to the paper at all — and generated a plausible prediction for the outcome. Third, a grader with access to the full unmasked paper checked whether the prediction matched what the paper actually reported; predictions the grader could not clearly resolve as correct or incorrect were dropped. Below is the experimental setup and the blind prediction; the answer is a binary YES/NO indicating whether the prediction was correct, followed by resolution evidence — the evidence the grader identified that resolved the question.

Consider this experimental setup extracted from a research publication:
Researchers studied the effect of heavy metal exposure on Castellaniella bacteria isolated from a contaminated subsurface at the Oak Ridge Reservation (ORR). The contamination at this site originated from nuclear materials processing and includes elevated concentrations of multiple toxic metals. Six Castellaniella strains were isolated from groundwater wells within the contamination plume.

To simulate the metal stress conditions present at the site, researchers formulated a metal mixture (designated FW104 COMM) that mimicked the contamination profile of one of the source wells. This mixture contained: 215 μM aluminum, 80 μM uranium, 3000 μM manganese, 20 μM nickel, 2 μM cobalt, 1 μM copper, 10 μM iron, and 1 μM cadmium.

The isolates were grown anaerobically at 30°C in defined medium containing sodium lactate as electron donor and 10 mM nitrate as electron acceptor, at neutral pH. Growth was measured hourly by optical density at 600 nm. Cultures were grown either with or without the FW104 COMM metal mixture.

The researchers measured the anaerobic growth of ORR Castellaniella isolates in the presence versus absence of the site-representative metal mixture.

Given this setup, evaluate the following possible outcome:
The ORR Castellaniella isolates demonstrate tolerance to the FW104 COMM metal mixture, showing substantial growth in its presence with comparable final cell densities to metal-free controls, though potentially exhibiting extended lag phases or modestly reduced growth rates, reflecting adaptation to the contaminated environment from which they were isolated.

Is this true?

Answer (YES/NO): NO